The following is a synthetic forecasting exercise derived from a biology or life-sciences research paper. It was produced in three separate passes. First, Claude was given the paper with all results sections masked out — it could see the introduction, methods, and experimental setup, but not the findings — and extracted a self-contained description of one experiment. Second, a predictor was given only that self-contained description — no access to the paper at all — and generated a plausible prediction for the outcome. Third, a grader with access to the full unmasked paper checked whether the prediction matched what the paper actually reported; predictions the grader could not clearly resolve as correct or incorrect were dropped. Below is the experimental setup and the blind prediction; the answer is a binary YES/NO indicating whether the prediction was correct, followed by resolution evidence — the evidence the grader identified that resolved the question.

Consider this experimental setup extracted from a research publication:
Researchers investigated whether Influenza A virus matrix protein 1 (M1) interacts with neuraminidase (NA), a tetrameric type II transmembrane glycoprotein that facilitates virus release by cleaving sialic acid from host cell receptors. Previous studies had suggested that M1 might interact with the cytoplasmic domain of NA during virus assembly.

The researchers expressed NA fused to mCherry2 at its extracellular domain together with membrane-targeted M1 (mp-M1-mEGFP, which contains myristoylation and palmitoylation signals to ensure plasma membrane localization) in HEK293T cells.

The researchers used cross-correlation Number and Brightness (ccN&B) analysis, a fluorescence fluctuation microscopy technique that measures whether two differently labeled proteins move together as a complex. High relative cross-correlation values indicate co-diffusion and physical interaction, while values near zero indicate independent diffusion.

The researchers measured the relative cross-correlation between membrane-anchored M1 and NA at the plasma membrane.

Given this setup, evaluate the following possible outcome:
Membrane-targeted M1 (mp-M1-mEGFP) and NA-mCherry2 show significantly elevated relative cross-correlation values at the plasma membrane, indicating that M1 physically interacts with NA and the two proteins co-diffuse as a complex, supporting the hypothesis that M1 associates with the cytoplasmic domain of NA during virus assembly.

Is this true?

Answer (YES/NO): NO